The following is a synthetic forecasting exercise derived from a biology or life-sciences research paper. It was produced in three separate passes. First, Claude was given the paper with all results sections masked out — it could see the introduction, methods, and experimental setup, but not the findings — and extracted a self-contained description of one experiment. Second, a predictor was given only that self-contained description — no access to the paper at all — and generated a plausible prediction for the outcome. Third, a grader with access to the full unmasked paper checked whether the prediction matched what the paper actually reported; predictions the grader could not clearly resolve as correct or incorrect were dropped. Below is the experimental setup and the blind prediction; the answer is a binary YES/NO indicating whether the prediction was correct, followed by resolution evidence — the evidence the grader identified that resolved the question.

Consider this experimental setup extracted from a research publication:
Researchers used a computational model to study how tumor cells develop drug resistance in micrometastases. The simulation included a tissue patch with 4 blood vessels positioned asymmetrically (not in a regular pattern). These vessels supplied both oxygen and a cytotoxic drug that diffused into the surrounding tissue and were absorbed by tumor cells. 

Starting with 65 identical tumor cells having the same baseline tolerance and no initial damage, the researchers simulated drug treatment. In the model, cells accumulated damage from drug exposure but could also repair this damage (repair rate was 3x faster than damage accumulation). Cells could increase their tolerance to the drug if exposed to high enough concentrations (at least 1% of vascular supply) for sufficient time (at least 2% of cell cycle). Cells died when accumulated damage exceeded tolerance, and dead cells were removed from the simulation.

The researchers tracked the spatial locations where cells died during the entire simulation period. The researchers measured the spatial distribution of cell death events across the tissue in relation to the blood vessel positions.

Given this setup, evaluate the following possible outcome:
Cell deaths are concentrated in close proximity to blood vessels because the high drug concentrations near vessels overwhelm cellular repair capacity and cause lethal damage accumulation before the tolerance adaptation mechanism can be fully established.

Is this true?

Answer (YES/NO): NO